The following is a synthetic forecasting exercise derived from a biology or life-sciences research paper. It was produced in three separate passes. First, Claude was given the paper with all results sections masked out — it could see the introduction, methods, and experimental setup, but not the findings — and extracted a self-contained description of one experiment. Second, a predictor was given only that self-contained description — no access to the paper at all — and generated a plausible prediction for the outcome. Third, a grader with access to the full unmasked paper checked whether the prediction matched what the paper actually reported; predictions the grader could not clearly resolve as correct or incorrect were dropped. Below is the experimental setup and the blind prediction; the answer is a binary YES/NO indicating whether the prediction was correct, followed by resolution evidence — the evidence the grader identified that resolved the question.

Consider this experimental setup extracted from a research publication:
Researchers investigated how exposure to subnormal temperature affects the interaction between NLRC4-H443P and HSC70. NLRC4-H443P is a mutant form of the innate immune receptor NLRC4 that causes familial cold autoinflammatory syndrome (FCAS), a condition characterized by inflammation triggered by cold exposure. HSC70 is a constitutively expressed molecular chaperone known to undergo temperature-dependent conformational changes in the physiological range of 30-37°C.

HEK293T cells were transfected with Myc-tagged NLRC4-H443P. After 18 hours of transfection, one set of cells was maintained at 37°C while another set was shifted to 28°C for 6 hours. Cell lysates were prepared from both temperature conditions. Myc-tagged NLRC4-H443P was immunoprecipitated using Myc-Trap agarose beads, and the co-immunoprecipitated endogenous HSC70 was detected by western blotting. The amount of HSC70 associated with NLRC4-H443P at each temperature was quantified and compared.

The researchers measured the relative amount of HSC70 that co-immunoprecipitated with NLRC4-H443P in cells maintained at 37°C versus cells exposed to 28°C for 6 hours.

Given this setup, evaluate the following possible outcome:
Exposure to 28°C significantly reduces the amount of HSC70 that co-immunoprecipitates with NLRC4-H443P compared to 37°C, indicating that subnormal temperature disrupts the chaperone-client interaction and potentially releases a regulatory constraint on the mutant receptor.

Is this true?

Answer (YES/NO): YES